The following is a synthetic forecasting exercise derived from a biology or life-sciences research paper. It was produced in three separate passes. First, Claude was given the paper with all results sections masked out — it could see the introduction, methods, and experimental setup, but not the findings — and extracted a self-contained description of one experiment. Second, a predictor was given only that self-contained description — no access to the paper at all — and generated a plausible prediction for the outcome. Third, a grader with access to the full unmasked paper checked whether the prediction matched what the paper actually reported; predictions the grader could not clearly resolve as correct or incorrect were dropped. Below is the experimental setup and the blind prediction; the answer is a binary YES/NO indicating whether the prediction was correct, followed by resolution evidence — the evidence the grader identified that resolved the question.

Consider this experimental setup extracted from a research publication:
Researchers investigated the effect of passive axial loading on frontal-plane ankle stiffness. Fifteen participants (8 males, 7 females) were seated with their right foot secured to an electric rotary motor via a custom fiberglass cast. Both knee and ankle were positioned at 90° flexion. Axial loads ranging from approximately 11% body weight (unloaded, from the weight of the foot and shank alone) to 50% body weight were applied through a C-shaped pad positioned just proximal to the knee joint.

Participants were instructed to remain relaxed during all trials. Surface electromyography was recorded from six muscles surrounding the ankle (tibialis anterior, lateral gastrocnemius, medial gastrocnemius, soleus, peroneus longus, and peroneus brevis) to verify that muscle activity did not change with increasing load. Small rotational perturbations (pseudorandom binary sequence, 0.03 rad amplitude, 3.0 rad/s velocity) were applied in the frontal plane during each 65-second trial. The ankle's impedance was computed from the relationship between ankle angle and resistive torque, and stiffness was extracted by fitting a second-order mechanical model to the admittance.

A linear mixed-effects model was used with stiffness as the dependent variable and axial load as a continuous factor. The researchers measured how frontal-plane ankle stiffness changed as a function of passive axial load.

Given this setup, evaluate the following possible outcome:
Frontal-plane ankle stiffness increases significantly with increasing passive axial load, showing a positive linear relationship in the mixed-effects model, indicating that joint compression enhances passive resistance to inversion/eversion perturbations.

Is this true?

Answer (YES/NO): YES